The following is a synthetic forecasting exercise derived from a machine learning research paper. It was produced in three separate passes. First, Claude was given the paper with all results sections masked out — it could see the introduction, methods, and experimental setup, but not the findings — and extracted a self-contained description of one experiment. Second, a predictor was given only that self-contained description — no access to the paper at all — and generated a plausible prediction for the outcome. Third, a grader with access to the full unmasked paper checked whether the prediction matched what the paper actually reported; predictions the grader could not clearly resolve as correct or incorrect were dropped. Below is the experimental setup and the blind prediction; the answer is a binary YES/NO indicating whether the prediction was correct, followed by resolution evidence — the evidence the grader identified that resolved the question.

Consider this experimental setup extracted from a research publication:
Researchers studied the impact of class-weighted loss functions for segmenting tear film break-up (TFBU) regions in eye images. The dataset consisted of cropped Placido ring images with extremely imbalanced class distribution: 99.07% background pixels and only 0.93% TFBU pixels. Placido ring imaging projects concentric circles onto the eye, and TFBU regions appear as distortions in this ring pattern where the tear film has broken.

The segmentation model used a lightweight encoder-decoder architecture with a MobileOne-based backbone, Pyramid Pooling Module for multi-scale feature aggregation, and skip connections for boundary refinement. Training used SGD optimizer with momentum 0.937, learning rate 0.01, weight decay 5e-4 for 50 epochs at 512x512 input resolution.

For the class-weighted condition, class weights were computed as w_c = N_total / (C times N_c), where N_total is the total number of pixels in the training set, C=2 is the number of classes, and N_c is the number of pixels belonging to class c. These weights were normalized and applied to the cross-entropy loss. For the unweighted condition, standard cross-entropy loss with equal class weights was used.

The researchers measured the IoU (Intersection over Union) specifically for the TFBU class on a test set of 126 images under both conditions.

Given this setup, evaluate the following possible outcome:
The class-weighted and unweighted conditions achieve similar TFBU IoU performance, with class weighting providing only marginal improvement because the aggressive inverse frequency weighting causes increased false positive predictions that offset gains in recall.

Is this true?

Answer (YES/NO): NO